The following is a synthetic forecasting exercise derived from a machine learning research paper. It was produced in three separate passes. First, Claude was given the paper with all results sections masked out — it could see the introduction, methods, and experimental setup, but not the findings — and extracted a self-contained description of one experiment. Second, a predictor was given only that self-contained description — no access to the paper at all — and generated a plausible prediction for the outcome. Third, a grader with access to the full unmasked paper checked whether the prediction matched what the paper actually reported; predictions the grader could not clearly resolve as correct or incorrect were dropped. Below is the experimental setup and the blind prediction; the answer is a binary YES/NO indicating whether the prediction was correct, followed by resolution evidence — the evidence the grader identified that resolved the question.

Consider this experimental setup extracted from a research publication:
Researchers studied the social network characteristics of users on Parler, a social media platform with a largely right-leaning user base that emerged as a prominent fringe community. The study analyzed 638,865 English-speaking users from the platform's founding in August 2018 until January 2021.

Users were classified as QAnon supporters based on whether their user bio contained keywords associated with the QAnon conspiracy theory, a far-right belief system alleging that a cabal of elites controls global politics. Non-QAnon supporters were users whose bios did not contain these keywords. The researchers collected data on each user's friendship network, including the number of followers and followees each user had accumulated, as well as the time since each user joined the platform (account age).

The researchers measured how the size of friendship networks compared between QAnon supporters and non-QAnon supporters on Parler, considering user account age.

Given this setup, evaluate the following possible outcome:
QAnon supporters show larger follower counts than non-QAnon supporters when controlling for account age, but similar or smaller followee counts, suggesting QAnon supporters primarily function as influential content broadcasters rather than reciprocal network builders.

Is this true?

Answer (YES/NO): NO